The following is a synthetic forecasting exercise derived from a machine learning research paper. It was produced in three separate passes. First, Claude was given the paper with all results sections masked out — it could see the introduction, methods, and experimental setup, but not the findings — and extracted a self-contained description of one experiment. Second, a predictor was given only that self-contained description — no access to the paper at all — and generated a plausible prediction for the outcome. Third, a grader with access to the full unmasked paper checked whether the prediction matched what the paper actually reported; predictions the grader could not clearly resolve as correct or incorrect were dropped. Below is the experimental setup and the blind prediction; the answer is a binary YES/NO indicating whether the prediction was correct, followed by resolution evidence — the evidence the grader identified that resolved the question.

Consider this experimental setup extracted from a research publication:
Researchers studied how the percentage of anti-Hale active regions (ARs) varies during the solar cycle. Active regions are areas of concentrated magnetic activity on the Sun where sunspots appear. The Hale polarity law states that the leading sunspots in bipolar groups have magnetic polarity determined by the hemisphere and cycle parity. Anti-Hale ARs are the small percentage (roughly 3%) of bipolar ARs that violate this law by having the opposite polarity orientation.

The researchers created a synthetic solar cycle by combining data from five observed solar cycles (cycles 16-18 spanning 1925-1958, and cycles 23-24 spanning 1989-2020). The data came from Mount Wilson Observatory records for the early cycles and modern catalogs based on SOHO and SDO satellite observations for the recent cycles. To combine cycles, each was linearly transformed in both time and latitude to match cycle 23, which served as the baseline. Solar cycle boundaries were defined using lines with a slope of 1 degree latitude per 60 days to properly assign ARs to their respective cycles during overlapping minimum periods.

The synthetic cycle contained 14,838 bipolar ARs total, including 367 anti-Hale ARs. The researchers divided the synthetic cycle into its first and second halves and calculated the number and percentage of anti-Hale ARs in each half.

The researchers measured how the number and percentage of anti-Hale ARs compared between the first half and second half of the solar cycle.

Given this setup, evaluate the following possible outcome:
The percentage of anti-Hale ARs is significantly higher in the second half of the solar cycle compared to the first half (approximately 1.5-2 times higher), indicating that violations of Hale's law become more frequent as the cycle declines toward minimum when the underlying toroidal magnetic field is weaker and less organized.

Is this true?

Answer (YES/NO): NO